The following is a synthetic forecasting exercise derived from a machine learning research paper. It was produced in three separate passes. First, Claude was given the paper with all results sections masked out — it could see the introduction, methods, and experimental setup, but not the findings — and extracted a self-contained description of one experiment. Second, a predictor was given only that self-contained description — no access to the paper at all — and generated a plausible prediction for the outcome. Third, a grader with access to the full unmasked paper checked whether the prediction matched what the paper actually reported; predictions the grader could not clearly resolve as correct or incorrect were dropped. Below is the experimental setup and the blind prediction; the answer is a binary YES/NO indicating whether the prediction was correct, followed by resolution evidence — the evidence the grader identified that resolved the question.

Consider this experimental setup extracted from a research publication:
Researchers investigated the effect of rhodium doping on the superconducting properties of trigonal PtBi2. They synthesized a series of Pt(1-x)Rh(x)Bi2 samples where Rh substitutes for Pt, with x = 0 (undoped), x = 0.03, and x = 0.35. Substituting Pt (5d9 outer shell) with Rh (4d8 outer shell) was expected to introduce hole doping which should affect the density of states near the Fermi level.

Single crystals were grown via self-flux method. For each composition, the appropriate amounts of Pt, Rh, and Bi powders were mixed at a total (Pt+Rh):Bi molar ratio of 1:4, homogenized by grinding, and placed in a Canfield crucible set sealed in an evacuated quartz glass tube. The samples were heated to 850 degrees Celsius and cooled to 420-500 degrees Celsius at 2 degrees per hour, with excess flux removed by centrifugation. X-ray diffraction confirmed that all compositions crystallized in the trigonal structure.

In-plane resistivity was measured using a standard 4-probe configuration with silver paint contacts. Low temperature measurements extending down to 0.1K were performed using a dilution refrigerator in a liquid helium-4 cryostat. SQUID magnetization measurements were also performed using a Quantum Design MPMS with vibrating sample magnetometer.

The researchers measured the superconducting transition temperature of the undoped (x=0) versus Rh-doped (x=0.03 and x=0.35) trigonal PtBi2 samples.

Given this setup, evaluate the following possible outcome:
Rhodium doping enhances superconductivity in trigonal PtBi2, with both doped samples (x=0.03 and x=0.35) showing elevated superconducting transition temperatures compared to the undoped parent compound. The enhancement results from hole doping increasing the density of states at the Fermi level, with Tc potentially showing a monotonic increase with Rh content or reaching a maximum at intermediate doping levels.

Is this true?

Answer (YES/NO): YES